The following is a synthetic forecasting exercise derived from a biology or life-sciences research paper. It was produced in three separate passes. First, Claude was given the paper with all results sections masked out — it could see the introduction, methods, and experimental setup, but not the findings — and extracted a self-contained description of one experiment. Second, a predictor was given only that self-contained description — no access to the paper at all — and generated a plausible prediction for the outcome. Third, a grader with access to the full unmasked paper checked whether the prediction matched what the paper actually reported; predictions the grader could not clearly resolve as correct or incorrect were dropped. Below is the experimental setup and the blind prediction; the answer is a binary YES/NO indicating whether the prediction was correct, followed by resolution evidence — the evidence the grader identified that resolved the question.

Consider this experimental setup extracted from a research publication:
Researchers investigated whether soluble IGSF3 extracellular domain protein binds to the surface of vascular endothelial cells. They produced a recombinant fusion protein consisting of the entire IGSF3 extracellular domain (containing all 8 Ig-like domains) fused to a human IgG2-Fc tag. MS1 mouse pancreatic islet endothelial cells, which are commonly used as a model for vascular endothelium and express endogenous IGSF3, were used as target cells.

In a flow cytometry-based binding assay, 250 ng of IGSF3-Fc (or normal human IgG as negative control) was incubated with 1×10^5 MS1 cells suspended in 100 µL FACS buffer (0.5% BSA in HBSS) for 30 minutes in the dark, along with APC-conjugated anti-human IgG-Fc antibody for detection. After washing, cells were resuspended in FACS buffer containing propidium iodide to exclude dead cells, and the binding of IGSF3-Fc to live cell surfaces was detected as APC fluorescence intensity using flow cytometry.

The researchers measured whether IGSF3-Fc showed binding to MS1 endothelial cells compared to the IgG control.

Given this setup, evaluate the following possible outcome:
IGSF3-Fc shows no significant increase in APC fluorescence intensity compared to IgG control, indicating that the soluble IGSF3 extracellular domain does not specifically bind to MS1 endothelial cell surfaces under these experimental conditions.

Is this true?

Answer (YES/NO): NO